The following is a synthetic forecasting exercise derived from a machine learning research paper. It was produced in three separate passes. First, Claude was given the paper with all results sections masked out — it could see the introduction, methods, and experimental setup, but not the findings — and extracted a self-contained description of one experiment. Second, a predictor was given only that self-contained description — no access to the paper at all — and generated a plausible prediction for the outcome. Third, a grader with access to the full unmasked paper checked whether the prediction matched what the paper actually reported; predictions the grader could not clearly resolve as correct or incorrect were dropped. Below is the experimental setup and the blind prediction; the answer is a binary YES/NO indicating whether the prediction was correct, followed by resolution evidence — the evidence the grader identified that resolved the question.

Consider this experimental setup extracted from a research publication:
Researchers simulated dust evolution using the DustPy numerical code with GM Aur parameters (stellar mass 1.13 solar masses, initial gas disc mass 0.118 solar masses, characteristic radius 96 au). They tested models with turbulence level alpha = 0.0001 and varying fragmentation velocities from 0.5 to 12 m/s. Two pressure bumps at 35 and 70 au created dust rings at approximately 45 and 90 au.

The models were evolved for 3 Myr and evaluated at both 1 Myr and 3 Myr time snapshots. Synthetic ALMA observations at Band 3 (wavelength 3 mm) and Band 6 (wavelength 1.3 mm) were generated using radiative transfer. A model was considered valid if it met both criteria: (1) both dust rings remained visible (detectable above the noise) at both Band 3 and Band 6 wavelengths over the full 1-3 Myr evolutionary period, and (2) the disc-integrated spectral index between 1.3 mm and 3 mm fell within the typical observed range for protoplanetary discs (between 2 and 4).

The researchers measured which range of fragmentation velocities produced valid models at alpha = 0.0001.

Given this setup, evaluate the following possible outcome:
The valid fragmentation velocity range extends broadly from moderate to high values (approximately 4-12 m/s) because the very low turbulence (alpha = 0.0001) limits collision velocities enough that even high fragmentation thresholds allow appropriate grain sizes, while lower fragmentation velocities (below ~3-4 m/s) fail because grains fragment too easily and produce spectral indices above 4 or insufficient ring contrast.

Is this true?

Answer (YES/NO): NO